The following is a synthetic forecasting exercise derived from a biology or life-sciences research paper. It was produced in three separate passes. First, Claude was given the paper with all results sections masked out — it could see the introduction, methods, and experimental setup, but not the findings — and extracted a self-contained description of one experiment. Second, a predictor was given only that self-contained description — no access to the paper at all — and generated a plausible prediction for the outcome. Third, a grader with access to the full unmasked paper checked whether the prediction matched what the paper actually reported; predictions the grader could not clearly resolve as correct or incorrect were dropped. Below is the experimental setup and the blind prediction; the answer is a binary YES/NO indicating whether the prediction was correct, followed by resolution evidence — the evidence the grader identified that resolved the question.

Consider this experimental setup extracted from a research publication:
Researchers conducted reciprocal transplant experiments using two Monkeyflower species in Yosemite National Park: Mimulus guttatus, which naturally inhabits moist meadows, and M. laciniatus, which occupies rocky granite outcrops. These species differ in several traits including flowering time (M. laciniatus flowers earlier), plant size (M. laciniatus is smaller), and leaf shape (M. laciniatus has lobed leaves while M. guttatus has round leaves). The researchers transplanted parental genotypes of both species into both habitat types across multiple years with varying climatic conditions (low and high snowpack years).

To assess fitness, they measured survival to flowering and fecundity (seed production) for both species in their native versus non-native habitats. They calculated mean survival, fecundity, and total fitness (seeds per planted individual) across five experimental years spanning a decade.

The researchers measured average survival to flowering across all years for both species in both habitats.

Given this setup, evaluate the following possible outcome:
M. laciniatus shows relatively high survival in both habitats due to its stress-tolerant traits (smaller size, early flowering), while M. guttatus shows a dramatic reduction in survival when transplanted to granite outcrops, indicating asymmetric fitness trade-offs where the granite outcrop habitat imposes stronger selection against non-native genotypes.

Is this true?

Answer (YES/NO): NO